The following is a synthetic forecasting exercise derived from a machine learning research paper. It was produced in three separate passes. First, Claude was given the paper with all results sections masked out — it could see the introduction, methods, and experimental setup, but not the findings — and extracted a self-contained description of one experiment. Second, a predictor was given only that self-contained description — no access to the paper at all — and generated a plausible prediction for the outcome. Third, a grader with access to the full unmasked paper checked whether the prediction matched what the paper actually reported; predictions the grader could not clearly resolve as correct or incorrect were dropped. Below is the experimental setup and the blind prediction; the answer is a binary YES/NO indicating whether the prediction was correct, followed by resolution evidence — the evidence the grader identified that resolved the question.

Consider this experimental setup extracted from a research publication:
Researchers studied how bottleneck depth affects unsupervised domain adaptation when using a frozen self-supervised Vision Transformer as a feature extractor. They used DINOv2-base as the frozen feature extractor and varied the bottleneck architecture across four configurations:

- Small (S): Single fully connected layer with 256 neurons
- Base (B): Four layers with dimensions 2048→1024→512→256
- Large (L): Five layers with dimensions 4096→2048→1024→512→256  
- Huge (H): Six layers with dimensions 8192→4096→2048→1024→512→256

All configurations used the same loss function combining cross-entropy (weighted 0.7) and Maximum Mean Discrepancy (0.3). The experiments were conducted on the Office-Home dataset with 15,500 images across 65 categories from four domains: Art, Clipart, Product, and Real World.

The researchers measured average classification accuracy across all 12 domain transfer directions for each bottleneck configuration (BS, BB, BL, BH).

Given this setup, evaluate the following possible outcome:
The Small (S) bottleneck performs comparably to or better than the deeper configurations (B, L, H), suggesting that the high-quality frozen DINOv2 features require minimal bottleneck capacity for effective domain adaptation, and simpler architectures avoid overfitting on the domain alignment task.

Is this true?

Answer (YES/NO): NO